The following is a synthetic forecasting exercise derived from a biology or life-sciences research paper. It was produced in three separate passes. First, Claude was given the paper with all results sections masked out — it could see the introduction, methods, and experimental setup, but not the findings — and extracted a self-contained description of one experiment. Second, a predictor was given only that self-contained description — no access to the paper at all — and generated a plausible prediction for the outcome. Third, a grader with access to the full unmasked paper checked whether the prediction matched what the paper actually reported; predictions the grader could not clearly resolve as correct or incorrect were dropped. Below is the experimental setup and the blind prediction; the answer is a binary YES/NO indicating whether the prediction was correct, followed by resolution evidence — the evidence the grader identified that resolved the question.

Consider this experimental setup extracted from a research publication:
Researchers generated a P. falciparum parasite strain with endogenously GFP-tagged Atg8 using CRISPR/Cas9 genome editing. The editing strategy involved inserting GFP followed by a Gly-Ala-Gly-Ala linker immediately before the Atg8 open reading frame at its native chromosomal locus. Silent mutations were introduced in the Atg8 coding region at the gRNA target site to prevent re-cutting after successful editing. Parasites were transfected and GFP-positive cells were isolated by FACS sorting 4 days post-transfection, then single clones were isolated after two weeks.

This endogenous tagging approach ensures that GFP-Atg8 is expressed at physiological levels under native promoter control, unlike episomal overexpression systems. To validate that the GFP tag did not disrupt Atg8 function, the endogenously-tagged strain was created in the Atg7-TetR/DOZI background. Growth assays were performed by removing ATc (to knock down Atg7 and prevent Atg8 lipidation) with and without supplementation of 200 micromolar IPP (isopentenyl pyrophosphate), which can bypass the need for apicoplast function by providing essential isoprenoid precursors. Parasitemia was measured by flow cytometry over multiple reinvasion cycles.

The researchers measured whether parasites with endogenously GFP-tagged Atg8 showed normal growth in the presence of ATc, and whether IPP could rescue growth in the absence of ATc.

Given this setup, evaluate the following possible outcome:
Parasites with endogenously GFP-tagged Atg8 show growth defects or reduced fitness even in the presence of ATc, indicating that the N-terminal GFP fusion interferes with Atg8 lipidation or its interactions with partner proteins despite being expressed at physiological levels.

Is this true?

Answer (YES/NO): NO